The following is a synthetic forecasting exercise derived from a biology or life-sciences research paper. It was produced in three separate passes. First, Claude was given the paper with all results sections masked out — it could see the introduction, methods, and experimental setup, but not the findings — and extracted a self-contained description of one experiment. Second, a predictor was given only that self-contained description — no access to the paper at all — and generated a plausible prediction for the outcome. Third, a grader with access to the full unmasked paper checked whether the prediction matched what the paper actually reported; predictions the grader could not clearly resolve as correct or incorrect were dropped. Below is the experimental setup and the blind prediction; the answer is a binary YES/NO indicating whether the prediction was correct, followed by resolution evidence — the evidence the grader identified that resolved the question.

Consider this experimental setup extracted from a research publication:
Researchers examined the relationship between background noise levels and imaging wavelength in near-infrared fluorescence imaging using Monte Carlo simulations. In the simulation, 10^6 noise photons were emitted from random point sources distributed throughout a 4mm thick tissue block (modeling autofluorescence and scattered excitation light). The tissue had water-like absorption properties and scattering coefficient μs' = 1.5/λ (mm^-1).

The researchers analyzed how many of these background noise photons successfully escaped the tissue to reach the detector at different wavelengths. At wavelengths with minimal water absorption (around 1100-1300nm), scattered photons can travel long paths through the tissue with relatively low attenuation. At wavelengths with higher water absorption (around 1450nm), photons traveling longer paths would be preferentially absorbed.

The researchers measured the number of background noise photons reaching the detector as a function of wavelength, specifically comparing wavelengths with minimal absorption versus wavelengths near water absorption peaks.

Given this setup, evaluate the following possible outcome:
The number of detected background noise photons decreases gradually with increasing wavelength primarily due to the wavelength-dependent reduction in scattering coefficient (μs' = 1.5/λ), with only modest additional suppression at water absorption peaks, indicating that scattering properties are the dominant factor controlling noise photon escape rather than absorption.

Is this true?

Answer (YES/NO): NO